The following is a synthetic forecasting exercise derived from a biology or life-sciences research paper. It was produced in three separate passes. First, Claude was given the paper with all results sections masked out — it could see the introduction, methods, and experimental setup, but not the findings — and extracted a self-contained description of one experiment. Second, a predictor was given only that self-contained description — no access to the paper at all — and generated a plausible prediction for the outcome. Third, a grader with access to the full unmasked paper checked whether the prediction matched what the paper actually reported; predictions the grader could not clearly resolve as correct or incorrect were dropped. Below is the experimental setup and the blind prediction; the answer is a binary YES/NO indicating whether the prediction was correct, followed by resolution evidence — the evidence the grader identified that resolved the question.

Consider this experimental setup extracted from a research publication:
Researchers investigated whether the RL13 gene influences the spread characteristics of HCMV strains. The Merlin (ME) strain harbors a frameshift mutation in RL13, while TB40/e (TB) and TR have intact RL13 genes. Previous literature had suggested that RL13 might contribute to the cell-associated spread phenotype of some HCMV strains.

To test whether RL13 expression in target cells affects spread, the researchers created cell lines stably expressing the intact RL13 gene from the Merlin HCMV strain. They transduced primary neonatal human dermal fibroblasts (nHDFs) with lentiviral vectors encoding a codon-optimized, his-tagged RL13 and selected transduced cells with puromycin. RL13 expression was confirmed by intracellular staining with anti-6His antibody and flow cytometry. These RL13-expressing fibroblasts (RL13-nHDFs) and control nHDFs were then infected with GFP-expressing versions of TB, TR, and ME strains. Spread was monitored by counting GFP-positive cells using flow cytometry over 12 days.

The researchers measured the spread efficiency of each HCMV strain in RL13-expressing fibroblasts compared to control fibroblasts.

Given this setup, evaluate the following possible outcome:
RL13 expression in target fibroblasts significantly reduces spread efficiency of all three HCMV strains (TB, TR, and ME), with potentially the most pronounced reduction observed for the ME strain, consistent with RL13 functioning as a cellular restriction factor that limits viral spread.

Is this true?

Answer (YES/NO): NO